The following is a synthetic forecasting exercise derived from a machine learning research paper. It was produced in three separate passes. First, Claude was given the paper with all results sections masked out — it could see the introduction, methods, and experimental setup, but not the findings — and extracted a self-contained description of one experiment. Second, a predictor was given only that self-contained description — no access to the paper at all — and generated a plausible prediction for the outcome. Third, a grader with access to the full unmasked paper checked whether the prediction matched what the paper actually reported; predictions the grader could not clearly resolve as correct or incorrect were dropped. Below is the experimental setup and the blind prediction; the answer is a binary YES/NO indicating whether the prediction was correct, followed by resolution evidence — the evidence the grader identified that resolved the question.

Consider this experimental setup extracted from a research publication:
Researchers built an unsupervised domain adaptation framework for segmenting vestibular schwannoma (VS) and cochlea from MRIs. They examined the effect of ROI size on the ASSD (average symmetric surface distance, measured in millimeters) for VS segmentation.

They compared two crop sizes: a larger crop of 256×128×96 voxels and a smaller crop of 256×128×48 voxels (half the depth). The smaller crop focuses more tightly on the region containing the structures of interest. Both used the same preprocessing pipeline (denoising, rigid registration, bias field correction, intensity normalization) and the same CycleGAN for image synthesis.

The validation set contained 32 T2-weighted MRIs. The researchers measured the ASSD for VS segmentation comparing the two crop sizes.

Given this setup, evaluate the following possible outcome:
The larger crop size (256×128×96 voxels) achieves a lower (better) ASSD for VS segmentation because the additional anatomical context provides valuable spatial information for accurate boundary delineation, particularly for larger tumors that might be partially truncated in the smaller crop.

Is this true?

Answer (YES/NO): YES